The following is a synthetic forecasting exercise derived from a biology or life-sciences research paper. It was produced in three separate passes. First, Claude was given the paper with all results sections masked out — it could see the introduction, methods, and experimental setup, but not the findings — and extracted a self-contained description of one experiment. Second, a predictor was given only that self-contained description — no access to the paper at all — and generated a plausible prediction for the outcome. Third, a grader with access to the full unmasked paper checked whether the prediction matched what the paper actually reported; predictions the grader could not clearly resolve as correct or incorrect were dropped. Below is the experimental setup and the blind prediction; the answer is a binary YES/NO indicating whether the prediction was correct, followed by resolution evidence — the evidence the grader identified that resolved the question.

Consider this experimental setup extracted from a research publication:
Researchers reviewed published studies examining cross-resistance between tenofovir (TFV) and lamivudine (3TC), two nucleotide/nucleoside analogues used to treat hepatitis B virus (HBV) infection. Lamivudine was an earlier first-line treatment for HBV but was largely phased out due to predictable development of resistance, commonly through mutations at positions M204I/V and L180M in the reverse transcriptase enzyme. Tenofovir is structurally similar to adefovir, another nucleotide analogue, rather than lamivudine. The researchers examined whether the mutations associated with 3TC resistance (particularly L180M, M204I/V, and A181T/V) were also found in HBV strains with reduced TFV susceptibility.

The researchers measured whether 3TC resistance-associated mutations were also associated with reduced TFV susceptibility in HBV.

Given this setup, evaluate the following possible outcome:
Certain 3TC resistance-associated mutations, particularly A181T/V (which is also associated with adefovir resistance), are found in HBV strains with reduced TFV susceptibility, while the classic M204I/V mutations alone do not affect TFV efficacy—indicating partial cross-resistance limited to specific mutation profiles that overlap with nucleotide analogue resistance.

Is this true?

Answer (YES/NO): NO